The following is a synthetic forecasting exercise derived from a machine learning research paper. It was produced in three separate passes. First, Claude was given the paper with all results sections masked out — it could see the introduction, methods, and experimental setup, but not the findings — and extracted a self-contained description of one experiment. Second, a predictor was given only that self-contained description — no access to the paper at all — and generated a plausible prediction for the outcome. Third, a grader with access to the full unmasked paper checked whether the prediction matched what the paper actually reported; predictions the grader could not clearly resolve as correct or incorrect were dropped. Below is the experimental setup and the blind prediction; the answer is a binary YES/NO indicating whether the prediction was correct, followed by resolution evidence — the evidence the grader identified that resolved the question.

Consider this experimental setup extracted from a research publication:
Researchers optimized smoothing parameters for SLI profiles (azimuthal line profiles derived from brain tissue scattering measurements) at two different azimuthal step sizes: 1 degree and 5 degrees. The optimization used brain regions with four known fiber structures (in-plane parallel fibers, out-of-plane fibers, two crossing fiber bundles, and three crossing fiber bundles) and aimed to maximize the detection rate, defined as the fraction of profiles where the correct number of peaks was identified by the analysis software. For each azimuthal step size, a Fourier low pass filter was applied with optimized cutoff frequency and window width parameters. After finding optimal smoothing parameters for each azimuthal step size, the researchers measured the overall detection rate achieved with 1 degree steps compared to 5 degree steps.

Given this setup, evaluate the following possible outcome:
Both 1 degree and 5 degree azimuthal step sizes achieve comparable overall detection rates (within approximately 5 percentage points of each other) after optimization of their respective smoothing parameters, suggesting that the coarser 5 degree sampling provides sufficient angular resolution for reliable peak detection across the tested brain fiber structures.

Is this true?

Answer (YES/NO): NO